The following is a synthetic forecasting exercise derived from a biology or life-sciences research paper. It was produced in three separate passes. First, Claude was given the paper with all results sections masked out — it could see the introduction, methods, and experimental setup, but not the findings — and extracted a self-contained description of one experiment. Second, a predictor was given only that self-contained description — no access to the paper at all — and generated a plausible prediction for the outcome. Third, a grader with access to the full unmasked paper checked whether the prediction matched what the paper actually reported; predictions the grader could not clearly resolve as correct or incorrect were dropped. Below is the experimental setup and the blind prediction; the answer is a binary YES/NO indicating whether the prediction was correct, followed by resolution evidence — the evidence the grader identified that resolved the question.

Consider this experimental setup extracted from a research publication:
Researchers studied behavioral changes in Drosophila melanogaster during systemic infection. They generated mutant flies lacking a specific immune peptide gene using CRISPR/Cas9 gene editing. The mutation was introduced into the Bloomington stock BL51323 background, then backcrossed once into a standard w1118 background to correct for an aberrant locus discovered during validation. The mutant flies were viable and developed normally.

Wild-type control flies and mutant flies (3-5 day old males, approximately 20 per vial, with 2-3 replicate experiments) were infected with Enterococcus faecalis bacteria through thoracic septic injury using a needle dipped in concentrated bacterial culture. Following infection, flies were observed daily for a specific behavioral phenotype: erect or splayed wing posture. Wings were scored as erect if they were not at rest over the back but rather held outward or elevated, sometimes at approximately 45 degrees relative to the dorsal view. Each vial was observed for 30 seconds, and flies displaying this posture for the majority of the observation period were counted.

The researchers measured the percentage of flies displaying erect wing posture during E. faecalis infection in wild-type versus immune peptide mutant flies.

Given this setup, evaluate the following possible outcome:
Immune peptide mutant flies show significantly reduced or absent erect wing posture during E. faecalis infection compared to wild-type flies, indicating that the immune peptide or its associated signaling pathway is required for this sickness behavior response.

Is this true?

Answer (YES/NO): NO